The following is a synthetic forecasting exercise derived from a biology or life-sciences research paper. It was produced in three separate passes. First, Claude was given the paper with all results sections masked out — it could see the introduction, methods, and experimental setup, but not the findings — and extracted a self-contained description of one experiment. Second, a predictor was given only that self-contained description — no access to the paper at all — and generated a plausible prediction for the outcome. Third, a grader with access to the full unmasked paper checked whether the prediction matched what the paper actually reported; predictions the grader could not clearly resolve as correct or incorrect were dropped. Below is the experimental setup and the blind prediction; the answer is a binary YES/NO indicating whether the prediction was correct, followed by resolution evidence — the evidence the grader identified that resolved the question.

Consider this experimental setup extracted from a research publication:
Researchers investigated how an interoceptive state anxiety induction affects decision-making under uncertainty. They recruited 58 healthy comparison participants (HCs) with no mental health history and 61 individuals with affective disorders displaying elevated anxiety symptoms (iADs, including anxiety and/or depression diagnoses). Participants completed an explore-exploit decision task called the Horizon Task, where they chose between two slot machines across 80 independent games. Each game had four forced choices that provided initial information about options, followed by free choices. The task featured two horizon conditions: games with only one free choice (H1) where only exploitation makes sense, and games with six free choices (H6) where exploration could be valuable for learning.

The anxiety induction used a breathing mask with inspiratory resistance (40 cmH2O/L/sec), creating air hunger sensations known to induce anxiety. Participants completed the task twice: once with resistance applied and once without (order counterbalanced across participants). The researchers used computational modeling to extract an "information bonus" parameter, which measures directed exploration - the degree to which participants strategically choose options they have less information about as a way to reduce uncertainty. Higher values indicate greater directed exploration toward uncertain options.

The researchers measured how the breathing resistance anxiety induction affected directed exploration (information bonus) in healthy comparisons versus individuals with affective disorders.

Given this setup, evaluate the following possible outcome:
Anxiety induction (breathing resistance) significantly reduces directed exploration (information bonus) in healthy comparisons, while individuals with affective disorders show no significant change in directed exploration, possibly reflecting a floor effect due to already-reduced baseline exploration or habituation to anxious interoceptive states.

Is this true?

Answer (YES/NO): YES